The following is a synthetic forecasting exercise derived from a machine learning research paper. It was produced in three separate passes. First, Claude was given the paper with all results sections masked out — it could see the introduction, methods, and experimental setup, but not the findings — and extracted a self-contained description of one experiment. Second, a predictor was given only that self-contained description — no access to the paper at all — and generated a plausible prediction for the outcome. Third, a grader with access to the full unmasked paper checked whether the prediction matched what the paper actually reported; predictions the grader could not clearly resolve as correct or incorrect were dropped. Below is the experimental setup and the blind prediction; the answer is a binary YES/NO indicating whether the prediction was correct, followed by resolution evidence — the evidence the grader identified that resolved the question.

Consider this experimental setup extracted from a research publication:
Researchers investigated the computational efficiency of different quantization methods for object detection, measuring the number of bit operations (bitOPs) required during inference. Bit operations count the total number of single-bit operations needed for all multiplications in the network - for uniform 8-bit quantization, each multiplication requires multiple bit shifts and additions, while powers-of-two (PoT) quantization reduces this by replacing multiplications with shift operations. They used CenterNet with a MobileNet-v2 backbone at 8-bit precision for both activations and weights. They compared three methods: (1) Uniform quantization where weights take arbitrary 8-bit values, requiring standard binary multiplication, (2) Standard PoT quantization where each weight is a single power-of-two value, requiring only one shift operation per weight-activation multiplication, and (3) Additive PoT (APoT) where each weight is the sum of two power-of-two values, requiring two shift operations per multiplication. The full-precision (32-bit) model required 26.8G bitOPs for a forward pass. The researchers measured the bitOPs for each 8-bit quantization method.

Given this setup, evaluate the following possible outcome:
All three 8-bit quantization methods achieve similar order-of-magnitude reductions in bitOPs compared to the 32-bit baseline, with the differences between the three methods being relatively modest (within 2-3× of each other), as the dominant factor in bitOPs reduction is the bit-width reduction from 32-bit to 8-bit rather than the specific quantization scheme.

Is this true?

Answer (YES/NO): NO